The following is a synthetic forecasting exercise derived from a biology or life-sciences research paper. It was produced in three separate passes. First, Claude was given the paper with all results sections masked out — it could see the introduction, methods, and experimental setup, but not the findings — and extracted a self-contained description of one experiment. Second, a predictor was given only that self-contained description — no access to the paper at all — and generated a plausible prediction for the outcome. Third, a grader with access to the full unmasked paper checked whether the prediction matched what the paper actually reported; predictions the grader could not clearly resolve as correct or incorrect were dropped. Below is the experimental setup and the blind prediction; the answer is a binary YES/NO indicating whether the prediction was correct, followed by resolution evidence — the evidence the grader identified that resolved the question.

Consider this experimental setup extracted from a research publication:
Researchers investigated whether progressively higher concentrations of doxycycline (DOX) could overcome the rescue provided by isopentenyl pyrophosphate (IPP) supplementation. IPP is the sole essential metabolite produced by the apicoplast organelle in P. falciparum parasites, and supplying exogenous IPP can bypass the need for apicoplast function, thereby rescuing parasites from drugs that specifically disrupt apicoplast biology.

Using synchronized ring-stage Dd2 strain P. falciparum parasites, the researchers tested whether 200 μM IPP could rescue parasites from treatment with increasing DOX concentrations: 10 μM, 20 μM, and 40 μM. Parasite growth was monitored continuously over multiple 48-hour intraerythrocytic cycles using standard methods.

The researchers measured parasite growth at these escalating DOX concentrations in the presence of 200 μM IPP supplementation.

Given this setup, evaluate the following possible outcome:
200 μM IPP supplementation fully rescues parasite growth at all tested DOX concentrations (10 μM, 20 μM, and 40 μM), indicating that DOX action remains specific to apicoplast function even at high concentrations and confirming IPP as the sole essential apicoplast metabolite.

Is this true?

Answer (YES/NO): NO